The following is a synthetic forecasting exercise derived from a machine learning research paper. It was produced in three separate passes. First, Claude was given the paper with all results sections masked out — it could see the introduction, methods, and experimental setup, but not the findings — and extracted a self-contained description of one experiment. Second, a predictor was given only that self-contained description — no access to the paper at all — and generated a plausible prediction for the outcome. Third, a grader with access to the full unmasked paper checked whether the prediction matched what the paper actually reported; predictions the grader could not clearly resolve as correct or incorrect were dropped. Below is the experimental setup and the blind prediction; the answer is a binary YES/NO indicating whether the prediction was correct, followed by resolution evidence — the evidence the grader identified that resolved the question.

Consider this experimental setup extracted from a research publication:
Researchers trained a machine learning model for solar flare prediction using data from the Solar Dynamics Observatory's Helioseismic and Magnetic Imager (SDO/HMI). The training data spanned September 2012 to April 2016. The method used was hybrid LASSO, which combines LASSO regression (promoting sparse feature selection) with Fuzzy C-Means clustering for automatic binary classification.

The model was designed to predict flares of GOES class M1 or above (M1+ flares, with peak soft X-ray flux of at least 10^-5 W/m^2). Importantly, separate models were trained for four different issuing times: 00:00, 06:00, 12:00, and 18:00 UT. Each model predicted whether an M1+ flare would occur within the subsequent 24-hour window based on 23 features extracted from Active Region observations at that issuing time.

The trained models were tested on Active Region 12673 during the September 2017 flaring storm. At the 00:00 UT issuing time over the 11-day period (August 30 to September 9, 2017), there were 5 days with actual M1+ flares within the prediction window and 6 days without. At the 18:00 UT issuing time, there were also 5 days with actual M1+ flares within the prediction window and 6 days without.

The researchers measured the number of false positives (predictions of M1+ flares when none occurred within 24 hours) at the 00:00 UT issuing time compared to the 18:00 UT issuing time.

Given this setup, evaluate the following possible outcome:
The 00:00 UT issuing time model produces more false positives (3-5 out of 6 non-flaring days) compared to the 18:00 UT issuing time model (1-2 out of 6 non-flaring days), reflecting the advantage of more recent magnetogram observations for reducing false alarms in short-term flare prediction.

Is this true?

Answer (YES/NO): NO